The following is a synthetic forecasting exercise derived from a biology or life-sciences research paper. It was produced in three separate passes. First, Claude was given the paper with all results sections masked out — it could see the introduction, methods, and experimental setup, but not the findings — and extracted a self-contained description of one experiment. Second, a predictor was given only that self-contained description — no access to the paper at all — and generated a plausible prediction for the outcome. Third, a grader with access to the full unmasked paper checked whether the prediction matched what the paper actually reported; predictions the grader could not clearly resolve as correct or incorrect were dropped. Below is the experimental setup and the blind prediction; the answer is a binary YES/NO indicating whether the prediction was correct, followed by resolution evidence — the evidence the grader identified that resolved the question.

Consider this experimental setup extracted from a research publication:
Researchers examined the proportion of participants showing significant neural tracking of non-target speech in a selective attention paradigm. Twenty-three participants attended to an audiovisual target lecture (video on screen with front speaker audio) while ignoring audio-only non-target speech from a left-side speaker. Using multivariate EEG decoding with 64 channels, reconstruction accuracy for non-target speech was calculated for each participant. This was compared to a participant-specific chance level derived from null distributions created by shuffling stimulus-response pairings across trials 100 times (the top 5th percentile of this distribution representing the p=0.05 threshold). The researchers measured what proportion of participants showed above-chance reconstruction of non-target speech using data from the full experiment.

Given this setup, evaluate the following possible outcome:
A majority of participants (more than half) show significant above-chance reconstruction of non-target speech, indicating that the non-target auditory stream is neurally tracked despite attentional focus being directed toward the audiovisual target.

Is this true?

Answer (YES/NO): YES